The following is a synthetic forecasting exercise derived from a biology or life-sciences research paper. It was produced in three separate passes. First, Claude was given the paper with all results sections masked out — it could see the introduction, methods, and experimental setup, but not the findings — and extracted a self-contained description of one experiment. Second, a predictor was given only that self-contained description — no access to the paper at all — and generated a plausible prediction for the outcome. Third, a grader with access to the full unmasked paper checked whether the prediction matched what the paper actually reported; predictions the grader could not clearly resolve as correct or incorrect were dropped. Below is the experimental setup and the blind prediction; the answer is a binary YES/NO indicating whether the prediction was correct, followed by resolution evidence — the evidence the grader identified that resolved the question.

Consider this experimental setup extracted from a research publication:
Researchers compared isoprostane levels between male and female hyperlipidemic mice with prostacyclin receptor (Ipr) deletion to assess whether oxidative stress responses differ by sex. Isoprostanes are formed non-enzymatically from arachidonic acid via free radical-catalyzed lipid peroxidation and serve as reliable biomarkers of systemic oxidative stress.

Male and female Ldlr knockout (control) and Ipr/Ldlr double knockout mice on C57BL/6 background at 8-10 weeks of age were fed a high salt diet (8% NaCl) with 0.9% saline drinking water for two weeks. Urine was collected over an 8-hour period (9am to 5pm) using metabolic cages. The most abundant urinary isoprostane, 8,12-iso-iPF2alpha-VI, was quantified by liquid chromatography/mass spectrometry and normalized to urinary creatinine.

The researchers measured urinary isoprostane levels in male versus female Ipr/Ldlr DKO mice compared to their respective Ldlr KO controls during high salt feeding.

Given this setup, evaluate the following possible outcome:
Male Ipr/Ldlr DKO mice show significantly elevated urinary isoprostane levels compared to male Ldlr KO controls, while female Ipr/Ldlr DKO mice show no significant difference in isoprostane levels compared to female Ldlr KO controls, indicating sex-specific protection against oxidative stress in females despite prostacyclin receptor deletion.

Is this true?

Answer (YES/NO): NO